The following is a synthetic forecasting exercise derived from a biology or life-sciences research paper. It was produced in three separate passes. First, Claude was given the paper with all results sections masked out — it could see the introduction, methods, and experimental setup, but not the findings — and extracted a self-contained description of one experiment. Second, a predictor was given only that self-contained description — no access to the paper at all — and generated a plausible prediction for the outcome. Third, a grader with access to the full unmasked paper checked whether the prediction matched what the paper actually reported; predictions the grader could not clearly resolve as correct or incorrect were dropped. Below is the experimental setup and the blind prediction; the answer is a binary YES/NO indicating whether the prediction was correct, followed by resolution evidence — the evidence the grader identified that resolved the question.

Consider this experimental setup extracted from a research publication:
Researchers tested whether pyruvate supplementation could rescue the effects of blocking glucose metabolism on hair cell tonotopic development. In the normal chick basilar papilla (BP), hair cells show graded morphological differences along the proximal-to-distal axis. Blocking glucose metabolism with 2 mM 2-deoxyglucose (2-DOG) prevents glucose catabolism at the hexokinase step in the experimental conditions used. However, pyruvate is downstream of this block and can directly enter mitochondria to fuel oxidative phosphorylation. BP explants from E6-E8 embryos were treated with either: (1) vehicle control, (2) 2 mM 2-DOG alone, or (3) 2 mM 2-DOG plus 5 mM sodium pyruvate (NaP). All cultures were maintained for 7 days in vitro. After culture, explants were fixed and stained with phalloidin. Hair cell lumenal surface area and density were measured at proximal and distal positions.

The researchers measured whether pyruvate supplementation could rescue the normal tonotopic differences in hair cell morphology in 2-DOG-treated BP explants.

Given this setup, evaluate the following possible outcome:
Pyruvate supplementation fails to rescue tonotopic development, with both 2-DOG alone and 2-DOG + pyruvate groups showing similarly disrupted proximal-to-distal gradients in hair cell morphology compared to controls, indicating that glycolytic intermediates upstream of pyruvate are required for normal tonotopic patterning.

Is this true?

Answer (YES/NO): NO